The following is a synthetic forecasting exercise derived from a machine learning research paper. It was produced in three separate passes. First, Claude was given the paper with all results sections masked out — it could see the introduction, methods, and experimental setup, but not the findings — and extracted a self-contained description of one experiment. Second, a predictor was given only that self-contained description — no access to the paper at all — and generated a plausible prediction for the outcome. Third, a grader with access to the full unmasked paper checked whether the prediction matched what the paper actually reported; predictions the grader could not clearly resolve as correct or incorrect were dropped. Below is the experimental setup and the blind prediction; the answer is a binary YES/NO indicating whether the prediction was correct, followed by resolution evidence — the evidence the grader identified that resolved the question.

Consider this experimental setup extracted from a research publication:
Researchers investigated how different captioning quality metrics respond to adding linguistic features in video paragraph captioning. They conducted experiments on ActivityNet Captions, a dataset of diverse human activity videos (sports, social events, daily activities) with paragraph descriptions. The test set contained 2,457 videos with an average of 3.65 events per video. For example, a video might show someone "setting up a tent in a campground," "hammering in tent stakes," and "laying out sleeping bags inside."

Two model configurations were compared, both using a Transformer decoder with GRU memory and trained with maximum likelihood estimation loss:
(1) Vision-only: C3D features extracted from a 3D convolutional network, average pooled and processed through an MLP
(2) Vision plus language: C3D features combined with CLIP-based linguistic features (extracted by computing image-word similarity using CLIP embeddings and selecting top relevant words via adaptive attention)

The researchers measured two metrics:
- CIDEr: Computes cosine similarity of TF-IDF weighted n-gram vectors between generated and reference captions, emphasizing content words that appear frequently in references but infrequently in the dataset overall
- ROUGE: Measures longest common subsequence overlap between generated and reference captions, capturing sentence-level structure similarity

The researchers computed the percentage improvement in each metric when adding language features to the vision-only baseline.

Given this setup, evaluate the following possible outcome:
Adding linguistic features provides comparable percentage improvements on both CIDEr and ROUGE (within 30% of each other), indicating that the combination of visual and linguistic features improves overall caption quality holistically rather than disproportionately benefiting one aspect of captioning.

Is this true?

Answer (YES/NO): NO